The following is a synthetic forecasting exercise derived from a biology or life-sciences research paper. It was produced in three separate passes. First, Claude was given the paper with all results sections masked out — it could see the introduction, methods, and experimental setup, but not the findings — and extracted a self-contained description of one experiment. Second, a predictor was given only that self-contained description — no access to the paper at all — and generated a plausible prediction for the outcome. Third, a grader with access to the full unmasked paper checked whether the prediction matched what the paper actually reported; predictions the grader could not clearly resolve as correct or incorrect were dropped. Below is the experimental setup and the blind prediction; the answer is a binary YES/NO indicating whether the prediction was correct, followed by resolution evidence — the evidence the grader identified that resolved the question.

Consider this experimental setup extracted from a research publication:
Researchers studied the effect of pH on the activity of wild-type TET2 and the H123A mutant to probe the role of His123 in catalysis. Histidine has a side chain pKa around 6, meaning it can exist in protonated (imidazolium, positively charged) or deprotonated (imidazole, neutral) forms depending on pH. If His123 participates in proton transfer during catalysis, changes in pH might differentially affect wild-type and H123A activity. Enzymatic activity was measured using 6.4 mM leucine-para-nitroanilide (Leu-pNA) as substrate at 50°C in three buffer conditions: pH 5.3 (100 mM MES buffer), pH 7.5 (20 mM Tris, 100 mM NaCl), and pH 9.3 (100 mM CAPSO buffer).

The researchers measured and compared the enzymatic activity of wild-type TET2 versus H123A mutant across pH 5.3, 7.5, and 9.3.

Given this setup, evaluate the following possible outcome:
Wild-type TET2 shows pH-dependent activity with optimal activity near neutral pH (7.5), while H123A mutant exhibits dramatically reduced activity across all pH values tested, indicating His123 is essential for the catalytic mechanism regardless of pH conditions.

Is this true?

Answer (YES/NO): NO